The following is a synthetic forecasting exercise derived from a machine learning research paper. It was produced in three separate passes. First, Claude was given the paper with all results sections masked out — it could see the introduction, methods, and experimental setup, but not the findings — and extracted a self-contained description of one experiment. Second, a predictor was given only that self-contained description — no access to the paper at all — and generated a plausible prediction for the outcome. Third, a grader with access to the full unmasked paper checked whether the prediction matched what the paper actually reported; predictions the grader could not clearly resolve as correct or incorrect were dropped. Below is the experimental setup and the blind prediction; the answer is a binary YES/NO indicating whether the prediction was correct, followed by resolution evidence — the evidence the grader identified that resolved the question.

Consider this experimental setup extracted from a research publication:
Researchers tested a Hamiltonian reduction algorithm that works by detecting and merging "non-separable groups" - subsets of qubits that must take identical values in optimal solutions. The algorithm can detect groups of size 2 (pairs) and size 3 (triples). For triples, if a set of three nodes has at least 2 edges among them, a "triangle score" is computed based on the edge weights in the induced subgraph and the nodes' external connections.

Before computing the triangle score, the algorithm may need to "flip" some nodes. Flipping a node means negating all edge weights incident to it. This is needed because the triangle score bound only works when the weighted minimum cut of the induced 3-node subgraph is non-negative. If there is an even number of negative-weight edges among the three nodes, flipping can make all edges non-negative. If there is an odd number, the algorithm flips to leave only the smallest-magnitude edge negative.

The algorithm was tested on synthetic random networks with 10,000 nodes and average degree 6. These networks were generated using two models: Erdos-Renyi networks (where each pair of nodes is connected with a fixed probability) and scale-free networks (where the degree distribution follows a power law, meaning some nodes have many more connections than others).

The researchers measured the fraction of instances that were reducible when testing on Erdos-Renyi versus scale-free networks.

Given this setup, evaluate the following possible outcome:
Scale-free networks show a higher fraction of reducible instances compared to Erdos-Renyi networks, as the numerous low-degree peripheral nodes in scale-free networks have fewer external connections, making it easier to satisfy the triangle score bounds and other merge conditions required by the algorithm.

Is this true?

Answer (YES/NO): YES